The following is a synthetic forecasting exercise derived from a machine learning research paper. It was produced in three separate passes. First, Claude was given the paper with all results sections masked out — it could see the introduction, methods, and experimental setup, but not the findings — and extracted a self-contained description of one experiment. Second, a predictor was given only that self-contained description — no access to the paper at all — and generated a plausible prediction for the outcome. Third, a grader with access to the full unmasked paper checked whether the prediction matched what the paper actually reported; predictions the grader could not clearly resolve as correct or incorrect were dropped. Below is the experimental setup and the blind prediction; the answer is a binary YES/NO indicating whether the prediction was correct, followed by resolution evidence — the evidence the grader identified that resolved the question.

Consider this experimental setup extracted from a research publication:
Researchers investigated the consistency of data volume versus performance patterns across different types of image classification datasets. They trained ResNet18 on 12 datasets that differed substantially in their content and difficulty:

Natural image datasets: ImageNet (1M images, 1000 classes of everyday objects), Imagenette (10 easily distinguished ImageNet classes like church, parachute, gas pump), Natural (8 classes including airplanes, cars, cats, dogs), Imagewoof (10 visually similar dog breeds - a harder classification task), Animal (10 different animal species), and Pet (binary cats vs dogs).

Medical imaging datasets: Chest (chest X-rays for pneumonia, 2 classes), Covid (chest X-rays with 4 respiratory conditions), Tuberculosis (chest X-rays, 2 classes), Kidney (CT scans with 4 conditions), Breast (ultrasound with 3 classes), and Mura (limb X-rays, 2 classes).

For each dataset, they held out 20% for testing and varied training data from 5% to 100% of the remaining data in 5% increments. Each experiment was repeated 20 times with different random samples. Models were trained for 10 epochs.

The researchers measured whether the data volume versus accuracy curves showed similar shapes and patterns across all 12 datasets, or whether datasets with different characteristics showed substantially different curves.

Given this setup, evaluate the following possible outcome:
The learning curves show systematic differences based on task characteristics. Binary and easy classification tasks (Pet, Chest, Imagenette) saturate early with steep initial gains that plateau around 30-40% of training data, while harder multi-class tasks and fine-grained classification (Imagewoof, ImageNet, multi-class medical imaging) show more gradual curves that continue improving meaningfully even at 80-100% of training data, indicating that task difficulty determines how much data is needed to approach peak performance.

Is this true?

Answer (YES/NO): NO